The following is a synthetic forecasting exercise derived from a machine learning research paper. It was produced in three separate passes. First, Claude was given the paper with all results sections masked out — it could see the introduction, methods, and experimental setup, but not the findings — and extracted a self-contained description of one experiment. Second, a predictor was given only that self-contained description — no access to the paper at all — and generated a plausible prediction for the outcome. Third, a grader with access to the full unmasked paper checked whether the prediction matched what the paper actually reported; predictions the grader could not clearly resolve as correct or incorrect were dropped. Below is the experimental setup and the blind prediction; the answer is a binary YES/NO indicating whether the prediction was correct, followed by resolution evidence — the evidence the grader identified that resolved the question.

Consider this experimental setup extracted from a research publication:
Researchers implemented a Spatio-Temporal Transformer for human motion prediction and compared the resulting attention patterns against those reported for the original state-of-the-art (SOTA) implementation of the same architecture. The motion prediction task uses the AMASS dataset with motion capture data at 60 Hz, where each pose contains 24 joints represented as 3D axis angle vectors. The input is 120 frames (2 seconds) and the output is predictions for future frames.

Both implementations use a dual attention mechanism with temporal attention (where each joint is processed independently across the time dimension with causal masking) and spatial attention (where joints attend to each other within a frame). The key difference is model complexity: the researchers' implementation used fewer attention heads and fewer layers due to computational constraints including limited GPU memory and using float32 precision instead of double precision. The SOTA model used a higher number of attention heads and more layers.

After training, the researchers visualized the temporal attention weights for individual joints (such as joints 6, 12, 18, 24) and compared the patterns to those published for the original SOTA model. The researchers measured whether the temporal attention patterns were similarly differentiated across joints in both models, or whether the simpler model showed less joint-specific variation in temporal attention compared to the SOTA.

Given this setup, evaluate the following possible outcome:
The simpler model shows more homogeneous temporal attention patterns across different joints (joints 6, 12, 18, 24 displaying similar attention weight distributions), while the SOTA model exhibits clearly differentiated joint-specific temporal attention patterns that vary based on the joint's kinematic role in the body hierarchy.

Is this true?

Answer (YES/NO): NO